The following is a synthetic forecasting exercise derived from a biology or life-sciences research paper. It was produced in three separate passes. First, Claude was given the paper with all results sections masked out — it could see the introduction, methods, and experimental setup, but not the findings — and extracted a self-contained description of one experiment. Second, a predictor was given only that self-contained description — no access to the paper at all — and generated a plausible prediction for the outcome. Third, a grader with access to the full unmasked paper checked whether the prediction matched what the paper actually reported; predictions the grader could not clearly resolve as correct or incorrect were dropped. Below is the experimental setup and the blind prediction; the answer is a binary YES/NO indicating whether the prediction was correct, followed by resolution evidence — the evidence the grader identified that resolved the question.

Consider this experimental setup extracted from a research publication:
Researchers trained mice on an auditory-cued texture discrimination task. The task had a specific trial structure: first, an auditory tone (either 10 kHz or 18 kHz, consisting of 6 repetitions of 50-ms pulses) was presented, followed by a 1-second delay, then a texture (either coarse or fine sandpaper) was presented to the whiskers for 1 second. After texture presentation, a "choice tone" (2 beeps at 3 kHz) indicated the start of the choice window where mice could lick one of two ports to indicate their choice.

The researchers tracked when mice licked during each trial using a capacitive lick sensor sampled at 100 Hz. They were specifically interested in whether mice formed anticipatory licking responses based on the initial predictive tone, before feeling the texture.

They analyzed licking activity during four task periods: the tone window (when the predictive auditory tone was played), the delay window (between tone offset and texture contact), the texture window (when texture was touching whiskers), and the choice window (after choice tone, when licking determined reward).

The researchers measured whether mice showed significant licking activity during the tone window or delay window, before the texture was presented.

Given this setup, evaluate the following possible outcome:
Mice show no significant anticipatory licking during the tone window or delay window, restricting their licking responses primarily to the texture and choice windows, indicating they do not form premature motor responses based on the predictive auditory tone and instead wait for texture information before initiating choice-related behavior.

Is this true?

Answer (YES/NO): NO